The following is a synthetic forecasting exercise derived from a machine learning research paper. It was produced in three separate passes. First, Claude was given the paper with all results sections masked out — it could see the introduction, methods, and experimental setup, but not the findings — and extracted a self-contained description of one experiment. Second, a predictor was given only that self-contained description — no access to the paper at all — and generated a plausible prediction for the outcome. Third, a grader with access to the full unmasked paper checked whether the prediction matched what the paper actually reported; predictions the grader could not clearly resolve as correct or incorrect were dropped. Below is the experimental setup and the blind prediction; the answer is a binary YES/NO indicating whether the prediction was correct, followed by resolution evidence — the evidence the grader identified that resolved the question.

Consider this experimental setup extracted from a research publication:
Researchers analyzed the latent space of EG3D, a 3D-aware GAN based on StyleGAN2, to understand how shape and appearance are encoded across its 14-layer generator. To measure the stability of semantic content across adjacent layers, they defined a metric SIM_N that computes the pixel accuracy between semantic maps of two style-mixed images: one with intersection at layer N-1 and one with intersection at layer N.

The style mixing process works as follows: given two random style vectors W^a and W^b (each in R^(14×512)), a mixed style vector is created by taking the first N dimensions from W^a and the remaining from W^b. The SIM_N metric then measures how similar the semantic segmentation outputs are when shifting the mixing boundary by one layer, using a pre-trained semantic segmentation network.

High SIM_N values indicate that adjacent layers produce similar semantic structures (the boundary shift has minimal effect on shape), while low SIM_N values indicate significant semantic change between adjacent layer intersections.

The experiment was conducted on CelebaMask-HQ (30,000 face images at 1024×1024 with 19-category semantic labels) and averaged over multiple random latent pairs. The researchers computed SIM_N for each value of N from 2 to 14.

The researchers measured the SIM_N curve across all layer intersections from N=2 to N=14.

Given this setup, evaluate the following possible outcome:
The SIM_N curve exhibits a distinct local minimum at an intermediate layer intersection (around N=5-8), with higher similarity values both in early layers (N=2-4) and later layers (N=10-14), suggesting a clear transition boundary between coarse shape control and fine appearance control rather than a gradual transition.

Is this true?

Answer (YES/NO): NO